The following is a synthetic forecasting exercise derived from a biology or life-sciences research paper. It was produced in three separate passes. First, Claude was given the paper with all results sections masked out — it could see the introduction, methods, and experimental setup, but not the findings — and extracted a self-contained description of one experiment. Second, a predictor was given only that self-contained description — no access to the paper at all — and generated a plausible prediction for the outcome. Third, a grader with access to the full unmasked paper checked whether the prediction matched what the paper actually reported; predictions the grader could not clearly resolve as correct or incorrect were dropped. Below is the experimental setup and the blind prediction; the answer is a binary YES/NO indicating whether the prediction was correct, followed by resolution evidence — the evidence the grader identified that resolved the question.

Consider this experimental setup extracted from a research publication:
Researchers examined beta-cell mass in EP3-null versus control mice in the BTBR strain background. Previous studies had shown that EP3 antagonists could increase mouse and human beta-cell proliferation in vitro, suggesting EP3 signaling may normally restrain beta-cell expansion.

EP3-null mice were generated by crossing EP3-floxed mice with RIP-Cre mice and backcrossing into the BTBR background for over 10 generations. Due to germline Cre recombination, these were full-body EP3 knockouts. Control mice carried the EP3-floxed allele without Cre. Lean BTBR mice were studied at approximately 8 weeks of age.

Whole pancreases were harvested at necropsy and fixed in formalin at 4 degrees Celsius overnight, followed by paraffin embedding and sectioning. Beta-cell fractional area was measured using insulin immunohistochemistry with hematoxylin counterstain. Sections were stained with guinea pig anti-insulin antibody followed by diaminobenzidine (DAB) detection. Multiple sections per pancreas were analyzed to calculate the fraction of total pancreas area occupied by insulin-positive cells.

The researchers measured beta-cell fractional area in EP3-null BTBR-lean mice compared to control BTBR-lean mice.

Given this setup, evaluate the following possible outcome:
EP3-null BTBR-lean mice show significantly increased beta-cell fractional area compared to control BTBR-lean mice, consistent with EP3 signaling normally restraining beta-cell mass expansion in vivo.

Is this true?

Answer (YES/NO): NO